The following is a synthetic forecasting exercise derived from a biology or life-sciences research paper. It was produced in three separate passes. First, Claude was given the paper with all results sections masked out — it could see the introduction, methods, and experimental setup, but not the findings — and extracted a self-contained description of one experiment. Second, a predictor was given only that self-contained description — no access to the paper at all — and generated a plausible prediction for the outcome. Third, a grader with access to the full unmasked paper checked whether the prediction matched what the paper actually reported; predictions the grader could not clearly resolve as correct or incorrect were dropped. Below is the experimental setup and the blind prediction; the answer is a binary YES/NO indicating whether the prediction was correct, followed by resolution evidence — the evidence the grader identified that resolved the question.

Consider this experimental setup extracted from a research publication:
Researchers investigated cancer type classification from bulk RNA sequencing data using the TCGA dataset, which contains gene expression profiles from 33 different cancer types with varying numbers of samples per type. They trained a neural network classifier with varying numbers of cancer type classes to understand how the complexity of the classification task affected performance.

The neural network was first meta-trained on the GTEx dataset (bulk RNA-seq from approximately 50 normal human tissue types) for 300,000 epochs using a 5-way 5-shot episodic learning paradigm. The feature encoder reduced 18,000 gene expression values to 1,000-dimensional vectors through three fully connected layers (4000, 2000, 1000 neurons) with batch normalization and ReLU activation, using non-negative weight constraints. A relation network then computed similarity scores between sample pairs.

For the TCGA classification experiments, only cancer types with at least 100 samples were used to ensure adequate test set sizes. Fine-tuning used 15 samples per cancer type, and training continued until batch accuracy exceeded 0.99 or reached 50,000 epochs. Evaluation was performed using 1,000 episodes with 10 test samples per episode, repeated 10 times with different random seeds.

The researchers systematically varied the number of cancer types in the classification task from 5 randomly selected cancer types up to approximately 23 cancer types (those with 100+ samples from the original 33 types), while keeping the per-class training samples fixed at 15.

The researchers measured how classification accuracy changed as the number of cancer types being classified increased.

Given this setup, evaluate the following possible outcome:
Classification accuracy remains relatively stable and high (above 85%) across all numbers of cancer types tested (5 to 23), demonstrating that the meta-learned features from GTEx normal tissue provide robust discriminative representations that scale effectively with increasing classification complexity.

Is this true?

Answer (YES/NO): NO